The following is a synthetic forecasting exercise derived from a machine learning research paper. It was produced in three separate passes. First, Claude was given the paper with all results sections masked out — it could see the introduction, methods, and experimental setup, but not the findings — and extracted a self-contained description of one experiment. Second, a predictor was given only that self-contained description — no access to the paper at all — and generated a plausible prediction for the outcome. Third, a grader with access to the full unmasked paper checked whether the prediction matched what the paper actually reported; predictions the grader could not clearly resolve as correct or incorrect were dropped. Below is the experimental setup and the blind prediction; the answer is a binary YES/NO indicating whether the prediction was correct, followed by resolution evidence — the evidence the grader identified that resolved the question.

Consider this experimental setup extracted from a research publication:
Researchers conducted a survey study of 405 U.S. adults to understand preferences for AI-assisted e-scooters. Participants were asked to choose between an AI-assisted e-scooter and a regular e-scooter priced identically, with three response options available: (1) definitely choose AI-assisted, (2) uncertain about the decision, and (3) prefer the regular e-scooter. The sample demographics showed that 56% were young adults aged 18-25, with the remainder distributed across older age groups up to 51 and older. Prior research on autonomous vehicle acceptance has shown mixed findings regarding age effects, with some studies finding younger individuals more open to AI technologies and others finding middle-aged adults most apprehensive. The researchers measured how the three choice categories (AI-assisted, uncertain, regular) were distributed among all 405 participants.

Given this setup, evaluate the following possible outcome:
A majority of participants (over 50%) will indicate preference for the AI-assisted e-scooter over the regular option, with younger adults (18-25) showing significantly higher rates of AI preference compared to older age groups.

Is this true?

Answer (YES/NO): NO